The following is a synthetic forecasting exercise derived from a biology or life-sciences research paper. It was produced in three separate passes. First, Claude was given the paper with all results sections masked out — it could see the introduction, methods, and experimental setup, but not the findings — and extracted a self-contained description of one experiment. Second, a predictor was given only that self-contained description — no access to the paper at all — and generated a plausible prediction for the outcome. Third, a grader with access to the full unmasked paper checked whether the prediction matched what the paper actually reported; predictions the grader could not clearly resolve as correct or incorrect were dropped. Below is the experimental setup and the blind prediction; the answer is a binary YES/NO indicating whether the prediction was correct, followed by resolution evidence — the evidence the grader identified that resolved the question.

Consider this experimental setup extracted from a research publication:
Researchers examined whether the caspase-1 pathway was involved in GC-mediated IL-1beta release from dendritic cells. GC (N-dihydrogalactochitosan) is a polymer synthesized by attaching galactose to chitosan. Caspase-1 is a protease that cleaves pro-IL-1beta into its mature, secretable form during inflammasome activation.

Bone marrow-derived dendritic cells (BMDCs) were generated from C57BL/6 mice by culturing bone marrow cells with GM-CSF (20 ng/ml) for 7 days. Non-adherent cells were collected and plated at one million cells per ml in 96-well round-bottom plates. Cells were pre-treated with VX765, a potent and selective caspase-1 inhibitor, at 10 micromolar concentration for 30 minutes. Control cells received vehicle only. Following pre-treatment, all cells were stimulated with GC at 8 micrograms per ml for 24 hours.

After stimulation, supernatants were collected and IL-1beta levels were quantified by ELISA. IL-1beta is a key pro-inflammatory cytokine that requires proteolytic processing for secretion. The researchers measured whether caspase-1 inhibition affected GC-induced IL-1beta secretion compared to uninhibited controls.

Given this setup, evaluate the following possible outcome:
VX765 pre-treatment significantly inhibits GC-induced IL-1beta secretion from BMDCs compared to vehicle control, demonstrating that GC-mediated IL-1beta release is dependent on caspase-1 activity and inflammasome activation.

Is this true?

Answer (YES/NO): YES